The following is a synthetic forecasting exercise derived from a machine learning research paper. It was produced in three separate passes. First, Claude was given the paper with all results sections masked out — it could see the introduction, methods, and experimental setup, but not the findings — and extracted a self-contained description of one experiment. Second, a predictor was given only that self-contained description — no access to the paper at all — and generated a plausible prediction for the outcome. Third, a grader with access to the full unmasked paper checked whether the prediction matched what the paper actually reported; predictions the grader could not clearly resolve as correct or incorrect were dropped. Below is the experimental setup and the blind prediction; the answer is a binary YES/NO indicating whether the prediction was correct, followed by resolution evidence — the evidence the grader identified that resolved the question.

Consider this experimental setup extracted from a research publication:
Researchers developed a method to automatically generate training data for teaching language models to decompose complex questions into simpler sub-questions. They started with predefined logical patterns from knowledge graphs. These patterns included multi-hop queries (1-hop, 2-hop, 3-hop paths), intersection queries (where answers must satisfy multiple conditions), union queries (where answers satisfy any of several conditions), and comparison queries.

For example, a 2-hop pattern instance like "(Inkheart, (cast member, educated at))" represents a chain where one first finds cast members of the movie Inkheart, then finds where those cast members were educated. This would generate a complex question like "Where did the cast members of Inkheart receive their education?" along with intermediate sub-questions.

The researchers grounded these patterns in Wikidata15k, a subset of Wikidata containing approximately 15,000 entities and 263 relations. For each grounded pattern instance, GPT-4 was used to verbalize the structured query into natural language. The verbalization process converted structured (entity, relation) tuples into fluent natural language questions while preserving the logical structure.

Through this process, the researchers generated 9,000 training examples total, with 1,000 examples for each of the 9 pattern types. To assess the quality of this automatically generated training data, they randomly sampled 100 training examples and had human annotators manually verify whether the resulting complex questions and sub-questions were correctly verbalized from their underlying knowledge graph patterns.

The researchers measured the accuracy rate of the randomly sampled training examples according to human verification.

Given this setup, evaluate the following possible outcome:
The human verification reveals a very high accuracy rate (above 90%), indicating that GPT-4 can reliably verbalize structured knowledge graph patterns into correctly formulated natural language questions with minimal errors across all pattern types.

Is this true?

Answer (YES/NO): YES